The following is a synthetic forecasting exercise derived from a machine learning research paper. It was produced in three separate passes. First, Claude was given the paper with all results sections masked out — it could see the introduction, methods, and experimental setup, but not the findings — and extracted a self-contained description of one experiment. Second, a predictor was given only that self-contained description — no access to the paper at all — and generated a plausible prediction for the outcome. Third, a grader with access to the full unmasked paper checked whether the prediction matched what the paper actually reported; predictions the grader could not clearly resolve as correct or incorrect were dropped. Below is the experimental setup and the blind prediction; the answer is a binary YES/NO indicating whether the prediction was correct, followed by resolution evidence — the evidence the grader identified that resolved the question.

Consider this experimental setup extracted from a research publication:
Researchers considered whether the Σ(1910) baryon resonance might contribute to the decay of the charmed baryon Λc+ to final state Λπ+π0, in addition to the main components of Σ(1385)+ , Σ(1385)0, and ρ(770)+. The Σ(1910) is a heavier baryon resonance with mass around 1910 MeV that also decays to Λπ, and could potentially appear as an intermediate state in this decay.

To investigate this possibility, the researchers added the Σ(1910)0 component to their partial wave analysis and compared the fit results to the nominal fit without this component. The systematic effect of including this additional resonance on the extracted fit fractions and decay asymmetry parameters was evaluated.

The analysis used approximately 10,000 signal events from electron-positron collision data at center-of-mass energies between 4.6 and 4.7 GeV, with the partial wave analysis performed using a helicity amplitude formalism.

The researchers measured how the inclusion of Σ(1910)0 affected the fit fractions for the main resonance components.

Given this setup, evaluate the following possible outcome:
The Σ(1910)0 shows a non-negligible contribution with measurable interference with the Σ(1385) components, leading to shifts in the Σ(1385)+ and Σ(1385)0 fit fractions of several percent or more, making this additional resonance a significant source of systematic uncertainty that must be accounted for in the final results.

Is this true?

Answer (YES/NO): NO